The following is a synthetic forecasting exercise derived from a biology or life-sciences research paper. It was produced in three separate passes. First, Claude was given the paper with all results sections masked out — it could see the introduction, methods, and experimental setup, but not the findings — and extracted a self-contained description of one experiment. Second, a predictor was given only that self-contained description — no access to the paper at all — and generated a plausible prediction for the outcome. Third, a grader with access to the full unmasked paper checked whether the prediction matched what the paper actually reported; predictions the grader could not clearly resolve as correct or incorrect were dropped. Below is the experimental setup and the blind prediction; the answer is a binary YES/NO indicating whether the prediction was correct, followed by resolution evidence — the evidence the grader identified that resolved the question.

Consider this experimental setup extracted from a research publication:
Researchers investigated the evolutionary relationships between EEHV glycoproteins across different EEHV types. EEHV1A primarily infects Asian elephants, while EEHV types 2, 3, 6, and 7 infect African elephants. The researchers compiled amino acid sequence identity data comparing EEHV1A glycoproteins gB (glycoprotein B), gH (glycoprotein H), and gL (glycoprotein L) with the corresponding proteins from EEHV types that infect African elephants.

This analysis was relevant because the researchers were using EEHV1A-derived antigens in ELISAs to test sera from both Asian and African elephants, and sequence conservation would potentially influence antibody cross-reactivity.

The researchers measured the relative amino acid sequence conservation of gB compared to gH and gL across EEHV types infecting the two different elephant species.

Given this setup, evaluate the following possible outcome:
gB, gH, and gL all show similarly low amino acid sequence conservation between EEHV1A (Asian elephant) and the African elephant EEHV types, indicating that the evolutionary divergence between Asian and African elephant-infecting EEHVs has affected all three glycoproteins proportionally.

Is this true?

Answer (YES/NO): NO